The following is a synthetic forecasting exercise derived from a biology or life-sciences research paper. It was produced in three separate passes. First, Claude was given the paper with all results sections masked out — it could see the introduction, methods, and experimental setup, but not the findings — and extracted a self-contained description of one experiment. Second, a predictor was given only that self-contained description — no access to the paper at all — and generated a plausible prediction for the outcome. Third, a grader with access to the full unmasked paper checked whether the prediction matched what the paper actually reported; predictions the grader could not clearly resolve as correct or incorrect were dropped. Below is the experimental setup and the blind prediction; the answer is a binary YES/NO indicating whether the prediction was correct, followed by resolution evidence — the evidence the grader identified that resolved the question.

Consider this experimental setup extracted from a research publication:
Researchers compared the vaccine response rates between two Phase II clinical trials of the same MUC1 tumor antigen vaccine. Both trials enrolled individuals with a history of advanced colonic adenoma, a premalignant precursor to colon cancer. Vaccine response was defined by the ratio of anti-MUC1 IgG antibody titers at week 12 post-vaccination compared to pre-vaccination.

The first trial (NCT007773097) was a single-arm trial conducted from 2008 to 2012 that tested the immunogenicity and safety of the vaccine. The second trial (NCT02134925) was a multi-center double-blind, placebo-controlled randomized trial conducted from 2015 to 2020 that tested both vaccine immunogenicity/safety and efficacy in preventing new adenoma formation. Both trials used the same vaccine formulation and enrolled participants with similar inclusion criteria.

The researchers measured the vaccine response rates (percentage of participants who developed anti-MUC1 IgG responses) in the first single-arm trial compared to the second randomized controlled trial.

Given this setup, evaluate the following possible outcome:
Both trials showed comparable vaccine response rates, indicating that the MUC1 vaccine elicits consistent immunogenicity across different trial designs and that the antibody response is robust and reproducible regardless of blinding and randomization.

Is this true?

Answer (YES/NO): NO